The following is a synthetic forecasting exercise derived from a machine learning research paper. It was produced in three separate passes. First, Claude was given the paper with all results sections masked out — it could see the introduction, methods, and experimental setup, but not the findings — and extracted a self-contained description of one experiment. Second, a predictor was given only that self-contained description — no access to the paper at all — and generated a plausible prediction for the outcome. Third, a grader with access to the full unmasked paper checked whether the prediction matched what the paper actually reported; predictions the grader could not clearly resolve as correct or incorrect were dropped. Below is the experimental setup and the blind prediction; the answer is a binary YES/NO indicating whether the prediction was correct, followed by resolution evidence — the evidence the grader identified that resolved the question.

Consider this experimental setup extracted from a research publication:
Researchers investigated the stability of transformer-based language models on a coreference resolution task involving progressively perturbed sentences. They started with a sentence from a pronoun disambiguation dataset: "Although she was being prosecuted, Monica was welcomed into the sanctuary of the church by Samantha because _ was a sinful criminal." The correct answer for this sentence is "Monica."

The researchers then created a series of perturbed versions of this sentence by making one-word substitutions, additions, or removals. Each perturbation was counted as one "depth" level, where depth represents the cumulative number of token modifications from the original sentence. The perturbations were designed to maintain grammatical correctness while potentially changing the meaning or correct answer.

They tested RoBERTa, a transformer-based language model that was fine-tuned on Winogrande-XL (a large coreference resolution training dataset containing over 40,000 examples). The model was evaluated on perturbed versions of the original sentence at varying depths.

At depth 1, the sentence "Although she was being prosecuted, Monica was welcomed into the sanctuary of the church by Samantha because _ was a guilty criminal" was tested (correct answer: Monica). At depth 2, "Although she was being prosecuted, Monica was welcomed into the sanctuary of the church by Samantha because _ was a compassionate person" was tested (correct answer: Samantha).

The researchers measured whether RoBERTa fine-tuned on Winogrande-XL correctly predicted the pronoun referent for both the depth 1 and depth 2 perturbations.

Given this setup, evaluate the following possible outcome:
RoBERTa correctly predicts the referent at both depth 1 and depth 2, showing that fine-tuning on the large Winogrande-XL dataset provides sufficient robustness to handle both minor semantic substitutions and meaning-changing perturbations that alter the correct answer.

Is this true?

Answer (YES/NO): YES